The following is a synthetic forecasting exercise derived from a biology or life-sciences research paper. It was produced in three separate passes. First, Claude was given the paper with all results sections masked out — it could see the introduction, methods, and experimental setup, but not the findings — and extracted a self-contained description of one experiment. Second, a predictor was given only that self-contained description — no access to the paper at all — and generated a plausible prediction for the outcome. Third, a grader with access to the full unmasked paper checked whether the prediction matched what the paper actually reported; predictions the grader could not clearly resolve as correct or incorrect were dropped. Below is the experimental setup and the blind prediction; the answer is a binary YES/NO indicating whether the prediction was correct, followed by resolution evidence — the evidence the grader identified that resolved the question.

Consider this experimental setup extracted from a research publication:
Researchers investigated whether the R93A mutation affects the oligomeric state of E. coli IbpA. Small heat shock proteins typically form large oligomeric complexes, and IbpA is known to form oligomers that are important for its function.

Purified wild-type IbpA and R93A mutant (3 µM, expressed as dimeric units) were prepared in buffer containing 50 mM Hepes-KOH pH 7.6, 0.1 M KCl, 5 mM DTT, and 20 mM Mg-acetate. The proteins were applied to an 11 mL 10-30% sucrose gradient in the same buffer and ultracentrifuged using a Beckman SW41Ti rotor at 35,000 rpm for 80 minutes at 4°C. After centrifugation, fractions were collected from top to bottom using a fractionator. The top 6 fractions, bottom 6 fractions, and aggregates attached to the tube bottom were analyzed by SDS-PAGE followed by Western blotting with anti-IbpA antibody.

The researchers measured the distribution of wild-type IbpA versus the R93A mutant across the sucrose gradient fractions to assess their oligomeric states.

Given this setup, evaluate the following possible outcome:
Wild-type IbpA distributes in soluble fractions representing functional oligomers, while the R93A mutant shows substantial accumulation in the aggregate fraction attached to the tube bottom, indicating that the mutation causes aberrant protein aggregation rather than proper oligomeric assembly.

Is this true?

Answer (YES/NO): NO